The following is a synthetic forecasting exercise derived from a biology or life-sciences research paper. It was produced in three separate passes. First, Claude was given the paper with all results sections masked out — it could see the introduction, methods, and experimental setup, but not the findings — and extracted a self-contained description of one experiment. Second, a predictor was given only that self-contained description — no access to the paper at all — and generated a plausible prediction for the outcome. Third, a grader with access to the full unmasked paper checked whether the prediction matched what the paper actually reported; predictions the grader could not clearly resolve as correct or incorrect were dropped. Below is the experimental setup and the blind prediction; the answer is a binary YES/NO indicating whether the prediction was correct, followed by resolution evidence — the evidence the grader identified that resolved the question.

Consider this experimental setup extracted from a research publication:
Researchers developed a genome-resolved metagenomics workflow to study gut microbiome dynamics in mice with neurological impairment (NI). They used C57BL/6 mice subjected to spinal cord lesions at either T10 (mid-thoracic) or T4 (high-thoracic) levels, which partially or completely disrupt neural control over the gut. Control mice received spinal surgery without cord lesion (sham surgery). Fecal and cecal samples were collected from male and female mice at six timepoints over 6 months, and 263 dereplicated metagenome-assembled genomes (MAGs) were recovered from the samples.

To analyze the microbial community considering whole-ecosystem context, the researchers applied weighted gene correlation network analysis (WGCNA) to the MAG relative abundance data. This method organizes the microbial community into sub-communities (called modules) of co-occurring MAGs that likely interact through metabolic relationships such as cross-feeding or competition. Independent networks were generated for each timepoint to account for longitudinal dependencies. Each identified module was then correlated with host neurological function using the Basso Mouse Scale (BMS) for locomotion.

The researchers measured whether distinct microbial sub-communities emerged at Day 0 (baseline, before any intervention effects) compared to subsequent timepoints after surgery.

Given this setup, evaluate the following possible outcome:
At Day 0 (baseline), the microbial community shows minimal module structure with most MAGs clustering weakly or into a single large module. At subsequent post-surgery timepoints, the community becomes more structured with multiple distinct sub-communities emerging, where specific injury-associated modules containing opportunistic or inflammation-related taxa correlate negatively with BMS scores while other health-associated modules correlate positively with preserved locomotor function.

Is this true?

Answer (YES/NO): NO